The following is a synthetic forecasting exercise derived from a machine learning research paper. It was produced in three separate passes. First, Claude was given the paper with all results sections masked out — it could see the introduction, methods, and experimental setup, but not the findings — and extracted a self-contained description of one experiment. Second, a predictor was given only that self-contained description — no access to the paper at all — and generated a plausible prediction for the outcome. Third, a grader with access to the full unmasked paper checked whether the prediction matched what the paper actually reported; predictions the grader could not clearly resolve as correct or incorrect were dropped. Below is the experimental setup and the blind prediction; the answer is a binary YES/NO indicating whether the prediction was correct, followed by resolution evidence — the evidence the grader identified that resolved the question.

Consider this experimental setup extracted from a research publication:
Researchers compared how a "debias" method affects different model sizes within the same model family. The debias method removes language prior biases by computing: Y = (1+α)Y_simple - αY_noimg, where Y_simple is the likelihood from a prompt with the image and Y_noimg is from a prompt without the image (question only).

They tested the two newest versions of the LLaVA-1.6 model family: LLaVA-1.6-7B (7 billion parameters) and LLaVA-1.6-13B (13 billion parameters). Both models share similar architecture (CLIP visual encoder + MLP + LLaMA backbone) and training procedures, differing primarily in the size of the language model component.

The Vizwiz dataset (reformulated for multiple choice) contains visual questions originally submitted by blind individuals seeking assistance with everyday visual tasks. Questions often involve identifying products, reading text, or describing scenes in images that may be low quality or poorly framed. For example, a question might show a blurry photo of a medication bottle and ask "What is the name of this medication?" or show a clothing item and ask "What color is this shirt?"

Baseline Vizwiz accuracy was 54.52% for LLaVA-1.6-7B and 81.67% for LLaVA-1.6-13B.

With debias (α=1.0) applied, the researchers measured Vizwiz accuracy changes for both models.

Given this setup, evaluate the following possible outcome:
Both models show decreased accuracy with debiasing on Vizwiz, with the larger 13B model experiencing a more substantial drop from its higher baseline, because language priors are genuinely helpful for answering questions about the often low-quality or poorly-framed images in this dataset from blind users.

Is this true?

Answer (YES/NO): NO